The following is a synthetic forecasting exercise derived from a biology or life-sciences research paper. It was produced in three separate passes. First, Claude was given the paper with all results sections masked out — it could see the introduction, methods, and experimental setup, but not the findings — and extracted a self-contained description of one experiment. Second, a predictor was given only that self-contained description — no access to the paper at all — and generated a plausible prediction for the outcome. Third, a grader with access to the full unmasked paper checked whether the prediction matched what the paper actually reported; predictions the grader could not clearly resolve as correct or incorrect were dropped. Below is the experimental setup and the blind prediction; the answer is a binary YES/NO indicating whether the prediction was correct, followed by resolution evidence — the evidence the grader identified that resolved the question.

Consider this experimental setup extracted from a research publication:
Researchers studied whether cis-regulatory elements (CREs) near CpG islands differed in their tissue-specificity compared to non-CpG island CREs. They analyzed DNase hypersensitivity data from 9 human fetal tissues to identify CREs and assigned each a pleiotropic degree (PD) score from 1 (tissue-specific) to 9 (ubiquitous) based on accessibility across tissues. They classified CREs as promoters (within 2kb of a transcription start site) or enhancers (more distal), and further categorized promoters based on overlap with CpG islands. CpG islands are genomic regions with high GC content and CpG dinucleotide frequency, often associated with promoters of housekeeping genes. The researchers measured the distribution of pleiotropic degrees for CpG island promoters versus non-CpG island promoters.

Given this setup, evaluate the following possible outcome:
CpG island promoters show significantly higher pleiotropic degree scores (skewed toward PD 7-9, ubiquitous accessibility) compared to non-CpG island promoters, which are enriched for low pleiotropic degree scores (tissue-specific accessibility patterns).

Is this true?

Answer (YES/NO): YES